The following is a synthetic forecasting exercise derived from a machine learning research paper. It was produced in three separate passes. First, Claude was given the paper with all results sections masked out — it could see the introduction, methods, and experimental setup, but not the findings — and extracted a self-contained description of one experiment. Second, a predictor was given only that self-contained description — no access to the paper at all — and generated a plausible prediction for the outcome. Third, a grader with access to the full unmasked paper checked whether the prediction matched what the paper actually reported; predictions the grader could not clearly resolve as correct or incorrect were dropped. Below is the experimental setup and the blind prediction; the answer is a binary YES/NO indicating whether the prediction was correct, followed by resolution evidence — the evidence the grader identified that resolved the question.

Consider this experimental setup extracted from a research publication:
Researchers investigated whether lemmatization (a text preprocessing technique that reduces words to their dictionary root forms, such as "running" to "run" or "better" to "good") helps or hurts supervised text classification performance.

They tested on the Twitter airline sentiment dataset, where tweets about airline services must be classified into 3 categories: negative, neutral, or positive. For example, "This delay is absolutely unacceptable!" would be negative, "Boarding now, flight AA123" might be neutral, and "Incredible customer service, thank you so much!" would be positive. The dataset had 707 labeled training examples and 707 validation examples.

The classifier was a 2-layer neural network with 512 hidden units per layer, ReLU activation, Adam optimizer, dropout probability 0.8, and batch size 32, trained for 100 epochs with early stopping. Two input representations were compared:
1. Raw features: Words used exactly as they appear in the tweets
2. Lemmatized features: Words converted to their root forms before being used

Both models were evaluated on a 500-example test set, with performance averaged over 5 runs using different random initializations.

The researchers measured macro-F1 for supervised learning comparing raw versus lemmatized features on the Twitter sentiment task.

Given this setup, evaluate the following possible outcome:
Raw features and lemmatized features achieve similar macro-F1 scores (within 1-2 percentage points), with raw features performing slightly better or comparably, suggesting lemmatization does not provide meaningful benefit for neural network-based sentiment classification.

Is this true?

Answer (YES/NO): NO